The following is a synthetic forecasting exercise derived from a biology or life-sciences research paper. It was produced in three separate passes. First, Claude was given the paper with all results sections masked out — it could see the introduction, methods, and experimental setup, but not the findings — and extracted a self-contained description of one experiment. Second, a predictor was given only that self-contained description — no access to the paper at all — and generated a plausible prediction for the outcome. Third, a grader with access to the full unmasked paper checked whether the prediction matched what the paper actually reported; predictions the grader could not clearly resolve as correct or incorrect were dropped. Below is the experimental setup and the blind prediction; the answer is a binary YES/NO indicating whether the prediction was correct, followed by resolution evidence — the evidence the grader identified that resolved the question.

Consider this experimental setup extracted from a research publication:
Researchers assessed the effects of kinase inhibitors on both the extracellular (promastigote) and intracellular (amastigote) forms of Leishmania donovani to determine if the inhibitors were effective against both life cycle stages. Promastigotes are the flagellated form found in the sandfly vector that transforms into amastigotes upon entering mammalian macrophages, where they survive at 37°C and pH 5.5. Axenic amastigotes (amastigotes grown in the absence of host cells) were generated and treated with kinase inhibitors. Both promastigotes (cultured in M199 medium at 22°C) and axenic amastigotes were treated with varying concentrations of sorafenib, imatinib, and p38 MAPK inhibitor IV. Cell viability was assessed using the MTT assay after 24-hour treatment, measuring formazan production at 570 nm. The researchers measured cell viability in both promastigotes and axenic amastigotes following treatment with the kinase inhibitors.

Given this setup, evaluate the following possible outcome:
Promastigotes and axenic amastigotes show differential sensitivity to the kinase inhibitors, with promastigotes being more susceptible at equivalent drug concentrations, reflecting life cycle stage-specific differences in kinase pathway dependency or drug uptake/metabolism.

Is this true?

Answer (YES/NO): NO